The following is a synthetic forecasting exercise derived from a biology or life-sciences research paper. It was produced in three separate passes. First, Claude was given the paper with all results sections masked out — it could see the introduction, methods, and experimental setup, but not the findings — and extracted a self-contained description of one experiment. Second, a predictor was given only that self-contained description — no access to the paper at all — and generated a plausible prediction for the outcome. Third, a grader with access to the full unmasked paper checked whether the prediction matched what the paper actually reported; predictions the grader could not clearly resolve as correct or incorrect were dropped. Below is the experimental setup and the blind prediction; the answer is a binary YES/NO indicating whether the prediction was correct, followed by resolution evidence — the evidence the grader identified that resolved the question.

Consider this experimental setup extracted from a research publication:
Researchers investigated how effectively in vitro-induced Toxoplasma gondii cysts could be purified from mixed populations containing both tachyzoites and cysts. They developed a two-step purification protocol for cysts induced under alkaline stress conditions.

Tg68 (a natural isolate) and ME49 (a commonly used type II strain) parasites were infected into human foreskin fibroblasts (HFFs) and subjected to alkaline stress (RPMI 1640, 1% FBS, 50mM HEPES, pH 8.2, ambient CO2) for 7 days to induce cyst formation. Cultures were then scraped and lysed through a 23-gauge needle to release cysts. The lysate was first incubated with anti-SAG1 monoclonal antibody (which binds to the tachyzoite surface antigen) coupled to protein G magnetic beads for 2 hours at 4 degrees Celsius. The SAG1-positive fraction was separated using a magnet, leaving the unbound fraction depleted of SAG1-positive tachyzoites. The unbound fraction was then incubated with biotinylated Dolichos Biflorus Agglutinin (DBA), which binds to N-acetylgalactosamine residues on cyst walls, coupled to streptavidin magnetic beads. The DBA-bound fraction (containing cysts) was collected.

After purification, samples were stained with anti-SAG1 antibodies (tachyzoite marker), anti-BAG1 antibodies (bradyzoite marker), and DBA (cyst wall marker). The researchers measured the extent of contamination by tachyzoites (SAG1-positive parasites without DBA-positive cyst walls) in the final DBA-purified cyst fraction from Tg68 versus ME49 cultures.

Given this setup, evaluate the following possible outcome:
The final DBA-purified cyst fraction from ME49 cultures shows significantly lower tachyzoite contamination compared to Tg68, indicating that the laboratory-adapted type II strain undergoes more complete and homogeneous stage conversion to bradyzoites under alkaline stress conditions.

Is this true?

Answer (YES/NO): NO